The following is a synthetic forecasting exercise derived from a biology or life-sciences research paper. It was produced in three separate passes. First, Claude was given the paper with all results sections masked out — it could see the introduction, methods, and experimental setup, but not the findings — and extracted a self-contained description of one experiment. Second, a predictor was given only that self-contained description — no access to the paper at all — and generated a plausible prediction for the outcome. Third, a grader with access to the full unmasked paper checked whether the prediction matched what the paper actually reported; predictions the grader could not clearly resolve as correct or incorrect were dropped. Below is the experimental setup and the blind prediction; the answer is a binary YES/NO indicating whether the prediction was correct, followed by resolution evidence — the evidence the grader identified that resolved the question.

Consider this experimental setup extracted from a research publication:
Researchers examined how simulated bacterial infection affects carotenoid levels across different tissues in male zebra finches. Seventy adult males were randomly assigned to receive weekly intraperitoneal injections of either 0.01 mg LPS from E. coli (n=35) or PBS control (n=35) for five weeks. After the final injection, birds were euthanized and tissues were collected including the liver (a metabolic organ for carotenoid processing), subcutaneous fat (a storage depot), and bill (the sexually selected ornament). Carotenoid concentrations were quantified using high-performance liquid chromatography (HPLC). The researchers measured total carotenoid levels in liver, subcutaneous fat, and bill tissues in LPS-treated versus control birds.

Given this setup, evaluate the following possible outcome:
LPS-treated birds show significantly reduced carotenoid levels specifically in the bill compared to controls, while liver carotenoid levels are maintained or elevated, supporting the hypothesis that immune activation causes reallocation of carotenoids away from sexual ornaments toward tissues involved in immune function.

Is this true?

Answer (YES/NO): NO